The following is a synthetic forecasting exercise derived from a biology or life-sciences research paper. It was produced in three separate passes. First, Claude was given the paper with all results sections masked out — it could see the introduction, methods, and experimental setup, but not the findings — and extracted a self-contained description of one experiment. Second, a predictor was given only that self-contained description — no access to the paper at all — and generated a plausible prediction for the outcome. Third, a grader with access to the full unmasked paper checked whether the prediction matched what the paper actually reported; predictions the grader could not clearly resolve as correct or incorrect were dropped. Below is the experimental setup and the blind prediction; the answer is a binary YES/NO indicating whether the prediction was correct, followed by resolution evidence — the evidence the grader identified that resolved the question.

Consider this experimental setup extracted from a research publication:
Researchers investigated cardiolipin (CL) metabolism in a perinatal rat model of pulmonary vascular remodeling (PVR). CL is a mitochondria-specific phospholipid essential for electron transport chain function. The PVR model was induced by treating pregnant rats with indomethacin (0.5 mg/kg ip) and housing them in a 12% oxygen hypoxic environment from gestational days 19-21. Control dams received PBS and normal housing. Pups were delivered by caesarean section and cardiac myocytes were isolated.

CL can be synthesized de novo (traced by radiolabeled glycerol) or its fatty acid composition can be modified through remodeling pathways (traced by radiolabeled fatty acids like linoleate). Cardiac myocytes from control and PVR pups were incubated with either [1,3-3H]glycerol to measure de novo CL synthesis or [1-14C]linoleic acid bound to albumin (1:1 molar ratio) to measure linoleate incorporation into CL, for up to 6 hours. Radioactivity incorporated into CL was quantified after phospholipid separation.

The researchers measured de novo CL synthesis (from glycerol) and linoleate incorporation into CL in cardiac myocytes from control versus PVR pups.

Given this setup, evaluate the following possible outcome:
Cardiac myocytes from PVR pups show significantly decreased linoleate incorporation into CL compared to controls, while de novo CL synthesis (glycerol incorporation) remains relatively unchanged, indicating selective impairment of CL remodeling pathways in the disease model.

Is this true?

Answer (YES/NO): NO